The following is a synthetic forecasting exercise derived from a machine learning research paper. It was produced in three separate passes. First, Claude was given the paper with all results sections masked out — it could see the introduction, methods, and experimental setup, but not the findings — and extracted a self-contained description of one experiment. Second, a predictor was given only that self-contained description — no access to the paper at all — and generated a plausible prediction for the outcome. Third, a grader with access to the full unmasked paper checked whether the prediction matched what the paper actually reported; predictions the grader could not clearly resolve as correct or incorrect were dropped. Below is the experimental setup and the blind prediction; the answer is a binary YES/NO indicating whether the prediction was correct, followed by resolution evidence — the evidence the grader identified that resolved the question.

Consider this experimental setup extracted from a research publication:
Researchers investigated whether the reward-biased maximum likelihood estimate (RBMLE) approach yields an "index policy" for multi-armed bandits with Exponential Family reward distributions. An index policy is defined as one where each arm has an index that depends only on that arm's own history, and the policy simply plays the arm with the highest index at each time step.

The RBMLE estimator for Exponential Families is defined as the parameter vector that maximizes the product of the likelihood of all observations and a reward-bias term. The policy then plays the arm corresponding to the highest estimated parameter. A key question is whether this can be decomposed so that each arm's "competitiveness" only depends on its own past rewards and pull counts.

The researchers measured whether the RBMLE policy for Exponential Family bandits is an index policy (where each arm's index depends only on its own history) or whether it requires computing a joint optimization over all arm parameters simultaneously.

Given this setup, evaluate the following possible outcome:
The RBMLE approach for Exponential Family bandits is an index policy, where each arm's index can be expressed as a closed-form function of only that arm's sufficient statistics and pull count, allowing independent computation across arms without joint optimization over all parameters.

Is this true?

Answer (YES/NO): YES